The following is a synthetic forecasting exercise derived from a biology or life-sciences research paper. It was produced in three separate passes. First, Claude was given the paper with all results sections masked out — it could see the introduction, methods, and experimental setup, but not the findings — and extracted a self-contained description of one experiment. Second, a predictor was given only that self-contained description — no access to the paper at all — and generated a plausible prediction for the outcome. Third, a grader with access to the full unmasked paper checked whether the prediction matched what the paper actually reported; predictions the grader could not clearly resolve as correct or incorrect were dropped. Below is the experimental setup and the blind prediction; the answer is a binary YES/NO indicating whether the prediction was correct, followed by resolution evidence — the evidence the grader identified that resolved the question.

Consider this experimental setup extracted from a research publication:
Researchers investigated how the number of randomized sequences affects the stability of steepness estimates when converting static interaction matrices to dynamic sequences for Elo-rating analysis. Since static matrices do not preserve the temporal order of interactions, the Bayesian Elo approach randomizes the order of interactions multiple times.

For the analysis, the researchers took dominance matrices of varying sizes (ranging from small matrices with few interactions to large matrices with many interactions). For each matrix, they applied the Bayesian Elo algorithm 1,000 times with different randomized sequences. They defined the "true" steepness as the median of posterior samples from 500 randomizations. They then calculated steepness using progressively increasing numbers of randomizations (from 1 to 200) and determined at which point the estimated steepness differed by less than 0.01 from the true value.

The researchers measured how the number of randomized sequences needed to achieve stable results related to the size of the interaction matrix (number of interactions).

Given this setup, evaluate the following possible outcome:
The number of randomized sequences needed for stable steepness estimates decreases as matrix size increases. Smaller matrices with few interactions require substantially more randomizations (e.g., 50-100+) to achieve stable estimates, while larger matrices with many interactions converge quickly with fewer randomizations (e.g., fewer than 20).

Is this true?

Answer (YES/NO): YES